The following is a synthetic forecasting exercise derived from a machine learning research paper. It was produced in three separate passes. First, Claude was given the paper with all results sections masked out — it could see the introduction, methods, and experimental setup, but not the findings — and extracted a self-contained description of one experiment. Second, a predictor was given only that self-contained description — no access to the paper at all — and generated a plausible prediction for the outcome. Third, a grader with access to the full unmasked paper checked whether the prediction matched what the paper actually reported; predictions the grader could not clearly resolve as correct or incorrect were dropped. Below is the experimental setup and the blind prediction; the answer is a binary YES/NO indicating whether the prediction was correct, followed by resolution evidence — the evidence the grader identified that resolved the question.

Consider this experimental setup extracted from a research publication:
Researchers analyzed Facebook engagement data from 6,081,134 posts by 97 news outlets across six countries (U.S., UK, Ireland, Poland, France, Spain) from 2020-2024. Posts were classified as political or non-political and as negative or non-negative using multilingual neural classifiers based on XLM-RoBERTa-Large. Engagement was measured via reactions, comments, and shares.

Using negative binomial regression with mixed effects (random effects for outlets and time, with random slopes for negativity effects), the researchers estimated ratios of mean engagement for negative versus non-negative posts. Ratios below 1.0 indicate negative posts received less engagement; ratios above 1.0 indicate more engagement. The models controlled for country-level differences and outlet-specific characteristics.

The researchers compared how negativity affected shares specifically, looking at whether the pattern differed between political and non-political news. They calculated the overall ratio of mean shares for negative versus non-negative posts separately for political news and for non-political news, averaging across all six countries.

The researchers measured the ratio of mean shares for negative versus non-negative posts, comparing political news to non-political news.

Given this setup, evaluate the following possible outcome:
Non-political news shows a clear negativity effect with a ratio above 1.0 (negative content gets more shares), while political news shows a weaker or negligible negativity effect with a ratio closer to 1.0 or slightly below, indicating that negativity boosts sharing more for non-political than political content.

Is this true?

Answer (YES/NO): NO